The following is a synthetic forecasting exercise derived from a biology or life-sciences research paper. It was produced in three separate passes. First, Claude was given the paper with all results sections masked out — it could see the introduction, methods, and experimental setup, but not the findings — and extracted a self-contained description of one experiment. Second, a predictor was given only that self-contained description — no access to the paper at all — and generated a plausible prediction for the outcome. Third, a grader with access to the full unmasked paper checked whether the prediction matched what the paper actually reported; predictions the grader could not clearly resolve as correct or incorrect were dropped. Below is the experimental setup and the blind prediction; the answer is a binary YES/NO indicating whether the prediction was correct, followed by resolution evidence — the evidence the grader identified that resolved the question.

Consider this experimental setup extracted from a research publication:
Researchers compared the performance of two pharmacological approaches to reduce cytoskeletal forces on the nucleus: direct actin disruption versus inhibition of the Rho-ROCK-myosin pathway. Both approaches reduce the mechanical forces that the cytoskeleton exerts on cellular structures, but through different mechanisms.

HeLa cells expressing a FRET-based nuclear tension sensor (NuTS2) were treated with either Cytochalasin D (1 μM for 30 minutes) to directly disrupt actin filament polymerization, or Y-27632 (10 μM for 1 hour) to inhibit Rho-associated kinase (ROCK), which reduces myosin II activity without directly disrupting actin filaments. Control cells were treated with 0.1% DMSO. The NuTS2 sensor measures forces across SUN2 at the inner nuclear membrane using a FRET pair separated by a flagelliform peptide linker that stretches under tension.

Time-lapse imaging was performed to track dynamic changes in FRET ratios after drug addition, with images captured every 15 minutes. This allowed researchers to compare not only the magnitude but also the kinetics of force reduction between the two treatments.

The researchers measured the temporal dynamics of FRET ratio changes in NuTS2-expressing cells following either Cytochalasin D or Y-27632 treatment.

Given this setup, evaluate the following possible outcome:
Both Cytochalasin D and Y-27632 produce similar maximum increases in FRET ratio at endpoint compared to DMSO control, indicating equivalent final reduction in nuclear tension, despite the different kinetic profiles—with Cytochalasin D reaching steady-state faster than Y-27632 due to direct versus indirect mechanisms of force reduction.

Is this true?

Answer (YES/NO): NO